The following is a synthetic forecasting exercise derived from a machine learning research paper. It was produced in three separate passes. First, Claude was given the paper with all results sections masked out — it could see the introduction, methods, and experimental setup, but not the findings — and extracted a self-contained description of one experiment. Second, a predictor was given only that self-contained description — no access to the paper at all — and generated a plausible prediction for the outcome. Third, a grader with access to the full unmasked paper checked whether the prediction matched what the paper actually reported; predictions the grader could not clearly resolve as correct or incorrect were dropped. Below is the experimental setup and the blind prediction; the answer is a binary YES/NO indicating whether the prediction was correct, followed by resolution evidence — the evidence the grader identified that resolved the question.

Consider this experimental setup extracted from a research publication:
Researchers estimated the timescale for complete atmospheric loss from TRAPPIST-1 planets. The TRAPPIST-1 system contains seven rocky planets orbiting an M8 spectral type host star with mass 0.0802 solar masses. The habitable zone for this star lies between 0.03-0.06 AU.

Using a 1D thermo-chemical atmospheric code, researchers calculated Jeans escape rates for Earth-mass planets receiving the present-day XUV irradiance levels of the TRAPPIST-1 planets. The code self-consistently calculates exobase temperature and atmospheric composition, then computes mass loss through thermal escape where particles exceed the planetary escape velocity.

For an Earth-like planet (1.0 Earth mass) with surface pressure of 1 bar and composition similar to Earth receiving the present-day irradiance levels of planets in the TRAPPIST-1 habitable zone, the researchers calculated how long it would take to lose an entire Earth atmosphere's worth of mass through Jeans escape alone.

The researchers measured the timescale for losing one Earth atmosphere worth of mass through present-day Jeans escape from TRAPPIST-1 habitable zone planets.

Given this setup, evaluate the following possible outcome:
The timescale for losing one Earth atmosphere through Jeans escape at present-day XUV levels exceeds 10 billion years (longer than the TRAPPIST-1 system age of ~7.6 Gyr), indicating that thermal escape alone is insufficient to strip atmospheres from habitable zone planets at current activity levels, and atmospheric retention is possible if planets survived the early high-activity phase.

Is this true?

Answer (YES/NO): NO